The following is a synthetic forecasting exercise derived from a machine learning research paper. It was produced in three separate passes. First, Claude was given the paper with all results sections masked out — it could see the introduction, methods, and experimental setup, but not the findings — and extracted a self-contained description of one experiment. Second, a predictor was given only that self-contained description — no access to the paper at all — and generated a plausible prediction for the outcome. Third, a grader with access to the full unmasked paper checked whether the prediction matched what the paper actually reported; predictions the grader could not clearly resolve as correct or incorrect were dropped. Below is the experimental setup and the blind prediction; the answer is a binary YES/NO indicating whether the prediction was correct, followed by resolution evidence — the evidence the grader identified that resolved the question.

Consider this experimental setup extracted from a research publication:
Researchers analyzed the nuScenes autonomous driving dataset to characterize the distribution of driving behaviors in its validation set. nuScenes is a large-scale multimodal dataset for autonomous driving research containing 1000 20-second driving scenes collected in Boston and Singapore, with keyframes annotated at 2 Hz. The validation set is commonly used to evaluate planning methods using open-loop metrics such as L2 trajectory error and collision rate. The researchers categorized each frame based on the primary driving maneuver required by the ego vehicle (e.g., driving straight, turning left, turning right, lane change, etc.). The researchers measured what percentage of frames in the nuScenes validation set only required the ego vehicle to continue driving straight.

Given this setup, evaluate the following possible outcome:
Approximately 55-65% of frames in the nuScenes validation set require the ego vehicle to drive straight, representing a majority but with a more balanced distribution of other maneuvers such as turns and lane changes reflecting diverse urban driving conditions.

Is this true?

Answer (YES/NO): NO